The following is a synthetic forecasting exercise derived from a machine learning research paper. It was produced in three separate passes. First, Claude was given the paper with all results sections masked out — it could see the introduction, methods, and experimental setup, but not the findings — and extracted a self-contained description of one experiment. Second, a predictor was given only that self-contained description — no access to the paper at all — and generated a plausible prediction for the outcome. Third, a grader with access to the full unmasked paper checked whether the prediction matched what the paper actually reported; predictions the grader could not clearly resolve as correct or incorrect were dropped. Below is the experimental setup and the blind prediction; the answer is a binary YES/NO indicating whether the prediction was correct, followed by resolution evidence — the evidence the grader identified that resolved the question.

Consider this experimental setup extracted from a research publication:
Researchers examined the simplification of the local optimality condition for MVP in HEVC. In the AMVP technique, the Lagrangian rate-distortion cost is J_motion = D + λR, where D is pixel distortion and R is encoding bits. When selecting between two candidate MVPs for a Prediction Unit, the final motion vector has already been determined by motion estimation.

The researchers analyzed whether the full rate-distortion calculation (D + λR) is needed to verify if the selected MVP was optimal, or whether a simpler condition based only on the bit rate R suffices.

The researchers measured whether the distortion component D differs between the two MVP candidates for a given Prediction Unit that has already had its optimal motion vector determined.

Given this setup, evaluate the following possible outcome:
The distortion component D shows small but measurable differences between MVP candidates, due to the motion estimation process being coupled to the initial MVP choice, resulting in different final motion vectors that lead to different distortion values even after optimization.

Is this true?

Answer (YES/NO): NO